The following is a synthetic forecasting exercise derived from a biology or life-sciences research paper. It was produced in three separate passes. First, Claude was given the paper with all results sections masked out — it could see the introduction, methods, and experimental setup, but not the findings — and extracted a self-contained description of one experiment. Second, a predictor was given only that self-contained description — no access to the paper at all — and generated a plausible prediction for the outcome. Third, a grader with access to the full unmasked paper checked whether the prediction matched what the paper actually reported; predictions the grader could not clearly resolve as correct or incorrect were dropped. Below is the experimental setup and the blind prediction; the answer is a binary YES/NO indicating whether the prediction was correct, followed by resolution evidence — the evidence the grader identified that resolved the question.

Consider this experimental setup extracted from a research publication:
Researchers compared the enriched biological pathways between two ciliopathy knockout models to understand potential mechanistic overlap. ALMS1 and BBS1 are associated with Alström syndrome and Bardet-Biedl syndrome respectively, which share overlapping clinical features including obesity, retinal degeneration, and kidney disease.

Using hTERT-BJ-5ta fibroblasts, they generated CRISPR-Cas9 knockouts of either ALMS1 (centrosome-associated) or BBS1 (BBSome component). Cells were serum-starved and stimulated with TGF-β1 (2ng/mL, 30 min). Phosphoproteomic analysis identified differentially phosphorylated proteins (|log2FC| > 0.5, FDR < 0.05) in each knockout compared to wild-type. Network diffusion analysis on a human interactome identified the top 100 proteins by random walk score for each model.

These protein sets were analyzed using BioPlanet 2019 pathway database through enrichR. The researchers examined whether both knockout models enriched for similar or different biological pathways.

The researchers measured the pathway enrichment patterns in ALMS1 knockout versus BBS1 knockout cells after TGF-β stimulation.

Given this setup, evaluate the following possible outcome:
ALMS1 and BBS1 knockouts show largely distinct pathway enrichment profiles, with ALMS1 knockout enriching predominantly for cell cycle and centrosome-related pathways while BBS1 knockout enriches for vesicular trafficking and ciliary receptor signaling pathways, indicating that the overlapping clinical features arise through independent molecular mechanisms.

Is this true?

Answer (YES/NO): NO